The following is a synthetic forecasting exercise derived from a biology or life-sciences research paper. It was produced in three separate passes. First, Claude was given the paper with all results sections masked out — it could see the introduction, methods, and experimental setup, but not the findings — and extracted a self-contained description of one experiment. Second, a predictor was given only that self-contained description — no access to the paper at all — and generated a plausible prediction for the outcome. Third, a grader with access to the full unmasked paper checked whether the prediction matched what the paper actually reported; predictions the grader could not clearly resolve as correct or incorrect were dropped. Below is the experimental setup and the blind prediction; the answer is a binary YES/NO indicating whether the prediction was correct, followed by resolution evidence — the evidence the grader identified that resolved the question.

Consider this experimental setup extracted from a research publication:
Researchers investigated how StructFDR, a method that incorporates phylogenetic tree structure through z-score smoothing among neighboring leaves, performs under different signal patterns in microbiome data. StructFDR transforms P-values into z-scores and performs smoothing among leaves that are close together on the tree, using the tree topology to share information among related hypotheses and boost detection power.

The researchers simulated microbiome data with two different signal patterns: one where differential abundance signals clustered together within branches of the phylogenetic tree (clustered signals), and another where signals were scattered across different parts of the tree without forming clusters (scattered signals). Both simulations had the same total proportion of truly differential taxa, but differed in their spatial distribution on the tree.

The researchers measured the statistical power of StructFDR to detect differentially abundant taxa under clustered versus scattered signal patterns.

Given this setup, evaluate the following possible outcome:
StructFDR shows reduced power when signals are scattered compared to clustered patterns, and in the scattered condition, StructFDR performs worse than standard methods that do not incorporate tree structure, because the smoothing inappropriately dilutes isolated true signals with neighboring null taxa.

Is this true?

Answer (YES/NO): YES